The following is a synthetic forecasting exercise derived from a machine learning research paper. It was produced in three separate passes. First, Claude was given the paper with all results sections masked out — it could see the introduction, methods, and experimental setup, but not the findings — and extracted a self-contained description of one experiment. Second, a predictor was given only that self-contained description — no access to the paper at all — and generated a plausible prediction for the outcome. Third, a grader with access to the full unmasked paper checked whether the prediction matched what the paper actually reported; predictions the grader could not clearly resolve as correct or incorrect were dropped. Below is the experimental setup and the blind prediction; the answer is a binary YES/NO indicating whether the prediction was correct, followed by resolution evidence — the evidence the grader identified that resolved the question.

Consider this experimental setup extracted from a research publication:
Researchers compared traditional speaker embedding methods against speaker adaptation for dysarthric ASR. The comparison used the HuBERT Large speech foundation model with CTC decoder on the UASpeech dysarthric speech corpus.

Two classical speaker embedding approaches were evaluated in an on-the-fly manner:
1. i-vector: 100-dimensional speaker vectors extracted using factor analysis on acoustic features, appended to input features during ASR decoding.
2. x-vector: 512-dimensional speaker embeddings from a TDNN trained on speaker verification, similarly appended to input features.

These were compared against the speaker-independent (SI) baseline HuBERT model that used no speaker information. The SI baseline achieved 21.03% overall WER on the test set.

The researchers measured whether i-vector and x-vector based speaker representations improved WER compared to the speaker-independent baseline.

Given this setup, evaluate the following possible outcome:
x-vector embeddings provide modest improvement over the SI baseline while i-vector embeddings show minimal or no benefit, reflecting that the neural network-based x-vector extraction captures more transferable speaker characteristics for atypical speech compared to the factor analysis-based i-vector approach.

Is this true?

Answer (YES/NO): NO